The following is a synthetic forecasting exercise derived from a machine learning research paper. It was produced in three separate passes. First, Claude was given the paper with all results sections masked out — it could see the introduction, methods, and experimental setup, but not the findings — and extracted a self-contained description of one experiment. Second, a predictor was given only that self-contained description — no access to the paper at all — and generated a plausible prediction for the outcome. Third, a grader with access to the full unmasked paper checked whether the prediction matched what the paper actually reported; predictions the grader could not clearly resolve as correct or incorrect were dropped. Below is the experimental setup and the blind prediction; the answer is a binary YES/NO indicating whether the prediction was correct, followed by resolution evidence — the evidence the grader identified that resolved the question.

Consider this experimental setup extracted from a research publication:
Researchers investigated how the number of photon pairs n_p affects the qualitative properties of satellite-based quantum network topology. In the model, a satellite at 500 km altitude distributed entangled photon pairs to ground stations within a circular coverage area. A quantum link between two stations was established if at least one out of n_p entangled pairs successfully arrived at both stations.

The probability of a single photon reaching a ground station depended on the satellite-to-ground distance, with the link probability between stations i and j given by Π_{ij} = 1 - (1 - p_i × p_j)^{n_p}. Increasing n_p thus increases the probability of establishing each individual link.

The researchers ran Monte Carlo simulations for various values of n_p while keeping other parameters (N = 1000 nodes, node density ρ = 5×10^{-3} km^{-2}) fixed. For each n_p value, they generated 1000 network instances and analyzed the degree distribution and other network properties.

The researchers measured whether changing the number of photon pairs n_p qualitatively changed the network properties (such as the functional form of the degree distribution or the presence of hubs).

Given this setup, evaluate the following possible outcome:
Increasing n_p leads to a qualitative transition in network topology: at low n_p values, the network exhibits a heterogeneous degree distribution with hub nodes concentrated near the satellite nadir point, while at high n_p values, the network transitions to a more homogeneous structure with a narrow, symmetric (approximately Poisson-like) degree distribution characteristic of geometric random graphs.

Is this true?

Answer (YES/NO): NO